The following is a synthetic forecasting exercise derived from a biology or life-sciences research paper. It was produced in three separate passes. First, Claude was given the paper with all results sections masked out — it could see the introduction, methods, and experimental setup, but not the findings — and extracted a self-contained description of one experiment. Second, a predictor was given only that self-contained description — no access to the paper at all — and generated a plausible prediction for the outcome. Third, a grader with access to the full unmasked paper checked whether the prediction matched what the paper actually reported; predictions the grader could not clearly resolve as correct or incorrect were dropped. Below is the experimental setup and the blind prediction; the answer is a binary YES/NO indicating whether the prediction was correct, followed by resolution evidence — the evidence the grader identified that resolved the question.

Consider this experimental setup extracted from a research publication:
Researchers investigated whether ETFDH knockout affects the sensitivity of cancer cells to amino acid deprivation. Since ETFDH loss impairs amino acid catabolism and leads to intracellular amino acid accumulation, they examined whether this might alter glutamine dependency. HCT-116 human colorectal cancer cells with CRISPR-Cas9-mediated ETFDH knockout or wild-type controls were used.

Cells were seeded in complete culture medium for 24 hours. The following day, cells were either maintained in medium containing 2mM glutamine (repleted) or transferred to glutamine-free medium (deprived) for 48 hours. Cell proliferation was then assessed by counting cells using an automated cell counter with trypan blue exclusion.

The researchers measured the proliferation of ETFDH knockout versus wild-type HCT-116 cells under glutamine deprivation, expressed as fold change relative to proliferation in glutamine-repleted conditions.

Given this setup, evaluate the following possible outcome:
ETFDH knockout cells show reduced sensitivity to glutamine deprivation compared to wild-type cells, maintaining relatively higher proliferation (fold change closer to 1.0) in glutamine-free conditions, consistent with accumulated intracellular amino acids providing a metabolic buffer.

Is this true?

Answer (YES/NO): NO